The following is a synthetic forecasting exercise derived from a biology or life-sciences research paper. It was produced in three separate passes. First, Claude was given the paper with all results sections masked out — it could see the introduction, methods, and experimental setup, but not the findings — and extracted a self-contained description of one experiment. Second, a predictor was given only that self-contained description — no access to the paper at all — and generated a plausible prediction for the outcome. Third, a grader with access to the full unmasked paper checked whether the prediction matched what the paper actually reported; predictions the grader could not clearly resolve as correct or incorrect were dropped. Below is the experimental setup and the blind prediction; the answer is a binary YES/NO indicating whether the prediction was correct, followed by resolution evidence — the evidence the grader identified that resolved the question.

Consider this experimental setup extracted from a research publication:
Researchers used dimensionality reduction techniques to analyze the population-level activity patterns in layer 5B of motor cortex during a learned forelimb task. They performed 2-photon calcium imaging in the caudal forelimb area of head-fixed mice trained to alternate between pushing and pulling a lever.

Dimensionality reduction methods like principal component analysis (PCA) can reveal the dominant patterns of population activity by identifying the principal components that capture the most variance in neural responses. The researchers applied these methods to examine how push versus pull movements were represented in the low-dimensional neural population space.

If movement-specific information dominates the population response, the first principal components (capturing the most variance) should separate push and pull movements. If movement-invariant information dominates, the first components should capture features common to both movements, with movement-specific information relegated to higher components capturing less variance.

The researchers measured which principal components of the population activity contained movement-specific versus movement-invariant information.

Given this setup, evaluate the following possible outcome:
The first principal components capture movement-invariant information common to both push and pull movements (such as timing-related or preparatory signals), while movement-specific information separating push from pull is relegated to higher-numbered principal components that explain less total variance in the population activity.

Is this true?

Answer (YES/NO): YES